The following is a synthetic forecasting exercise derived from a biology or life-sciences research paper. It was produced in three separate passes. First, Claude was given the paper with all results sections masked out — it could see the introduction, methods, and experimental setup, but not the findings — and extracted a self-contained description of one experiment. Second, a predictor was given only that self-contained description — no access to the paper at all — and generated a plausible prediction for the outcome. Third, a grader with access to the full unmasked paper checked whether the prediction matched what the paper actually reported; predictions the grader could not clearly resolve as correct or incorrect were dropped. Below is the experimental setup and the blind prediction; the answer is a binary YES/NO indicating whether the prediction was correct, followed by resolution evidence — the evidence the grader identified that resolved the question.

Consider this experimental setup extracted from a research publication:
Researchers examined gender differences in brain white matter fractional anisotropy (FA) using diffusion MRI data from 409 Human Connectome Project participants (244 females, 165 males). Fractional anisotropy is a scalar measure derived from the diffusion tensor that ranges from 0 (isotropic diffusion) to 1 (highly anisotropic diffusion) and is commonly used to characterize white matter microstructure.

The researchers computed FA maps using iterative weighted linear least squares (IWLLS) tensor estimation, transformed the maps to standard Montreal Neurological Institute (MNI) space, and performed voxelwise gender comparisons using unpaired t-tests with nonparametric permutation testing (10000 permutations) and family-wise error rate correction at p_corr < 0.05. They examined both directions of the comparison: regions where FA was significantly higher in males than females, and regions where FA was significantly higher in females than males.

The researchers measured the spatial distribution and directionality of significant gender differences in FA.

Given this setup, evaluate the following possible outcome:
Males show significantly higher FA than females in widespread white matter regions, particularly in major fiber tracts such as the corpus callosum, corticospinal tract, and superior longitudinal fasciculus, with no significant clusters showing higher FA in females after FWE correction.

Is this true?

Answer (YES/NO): NO